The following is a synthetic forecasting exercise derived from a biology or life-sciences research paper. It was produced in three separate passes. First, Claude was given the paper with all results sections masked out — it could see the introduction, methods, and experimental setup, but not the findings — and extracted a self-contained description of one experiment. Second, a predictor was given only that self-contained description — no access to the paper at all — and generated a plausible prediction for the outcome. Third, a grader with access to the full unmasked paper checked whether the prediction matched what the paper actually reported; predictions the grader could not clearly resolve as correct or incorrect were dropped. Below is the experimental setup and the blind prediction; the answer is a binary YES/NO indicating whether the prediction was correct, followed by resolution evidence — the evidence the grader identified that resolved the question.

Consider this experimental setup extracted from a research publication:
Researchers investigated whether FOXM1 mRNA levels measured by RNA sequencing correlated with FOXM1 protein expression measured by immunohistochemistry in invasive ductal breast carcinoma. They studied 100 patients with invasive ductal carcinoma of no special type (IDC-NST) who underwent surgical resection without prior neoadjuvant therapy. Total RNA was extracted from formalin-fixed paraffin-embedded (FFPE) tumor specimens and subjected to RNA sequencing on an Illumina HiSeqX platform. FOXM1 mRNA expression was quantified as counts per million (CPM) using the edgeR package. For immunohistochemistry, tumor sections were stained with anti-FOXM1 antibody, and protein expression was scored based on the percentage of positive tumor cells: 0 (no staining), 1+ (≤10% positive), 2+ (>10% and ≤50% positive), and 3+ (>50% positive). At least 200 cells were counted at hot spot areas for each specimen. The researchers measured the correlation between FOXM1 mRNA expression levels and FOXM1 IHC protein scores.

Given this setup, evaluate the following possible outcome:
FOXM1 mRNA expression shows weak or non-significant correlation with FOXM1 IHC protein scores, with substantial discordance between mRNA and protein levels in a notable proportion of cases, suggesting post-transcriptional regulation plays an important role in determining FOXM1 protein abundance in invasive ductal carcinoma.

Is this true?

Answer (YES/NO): NO